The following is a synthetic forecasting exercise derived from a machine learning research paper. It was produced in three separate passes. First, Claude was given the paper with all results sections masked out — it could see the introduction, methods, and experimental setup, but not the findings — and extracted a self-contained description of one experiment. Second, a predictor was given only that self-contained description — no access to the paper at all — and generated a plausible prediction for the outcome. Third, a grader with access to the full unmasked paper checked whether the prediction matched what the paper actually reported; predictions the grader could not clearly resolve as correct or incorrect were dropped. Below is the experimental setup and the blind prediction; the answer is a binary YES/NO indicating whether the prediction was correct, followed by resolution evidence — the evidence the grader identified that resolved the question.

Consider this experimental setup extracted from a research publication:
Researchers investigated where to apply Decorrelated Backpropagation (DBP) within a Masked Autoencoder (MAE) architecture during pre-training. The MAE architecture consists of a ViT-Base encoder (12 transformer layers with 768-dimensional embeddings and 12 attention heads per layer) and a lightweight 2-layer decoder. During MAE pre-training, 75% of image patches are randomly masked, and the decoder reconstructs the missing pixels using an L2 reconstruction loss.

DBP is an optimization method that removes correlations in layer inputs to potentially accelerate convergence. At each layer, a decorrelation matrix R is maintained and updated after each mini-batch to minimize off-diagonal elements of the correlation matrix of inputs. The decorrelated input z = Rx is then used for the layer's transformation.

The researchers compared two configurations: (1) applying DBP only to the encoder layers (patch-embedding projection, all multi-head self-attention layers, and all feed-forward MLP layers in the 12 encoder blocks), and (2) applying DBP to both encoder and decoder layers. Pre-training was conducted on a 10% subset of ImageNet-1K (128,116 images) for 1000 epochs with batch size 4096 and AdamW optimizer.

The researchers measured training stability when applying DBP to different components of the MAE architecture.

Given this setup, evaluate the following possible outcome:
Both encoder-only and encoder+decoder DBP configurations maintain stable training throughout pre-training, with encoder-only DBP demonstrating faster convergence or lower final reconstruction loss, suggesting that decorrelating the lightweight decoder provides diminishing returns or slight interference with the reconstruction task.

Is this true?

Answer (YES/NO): NO